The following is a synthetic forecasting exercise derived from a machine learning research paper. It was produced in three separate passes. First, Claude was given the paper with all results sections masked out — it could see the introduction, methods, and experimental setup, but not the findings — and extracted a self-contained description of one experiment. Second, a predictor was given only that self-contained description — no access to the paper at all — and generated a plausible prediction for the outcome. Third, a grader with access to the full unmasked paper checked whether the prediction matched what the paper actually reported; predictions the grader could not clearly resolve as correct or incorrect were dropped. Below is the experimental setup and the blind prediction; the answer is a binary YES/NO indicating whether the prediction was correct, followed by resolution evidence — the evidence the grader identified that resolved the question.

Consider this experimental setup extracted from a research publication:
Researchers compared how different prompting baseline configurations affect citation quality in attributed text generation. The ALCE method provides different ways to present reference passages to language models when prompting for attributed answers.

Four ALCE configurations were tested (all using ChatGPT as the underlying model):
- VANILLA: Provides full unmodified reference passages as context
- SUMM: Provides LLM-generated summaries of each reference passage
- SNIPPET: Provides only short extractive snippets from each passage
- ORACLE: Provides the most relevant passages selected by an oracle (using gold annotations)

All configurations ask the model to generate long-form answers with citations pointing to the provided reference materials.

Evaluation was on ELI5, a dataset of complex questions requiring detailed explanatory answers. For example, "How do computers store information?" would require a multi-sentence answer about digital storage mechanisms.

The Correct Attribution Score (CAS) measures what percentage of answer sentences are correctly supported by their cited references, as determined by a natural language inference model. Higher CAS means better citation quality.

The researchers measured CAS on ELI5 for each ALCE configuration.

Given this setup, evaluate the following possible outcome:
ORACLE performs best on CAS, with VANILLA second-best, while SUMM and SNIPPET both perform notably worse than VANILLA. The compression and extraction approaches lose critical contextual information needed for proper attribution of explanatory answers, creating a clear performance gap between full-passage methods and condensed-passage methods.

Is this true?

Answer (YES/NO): NO